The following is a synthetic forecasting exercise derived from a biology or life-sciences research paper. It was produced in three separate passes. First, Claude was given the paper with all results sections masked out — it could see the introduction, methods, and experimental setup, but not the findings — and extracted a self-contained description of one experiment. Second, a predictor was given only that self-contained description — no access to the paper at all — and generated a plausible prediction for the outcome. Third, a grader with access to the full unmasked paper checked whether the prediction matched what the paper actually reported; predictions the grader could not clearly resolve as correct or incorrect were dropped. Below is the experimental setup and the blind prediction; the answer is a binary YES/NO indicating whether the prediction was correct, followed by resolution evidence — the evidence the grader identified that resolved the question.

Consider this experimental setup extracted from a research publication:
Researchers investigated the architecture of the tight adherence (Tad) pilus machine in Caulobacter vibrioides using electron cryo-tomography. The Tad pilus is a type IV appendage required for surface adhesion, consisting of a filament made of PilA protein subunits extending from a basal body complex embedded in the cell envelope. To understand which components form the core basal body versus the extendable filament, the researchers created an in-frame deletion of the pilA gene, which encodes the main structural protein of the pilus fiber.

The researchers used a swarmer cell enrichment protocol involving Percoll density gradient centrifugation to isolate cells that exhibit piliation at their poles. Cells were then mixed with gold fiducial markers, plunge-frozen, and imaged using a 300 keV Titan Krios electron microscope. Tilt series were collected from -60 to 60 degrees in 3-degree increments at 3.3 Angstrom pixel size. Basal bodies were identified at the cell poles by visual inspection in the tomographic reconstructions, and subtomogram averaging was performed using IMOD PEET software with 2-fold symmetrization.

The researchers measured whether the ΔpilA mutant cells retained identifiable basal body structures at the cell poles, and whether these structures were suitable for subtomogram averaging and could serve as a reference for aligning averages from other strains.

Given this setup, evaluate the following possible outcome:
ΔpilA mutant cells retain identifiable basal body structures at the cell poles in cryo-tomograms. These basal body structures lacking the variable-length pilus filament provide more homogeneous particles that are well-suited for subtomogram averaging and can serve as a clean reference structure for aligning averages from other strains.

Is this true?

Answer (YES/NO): YES